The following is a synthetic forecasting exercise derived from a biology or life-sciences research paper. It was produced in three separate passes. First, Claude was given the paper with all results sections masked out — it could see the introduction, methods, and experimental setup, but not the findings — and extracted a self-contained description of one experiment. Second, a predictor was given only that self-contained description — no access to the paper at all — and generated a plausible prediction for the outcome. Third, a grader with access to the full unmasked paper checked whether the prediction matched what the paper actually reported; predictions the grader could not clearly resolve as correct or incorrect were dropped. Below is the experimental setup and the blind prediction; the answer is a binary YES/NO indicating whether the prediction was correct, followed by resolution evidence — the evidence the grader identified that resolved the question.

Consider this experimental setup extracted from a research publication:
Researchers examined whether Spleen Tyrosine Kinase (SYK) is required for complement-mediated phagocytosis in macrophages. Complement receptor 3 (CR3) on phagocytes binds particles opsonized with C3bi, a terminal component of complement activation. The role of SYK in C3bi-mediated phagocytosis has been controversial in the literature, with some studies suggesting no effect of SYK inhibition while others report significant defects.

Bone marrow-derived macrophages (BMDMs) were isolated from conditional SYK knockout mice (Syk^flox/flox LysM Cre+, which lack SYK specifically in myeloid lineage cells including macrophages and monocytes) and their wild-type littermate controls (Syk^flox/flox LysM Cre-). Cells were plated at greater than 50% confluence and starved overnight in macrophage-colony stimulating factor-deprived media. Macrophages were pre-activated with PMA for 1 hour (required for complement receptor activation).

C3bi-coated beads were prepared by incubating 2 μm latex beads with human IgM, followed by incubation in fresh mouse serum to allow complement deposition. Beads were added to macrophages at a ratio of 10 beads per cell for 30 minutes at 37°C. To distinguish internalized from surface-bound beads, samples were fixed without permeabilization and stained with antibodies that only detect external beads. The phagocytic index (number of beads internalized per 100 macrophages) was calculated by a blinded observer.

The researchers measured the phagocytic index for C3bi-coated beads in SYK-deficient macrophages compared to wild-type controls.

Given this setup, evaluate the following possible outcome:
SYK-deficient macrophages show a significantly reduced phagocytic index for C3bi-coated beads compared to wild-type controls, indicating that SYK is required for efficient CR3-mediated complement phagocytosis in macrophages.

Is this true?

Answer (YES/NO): YES